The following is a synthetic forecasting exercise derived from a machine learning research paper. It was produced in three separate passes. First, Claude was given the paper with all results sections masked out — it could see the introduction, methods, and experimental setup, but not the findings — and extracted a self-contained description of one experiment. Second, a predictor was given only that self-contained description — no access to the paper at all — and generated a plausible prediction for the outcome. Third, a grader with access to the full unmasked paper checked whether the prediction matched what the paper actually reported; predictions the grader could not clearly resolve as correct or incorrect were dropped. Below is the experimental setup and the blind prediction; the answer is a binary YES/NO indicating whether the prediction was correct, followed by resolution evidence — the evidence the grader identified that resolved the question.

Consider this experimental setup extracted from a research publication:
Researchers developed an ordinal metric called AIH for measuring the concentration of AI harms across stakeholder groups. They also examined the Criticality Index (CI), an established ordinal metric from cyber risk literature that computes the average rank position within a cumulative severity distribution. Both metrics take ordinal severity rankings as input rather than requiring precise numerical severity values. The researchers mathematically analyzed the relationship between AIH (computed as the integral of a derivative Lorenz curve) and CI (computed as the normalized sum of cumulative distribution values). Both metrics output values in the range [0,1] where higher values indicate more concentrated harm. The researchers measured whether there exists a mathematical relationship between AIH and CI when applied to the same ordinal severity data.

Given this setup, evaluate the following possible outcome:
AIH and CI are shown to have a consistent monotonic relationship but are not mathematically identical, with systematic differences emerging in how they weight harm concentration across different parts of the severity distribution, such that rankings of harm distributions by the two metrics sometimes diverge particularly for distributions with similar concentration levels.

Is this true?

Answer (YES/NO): NO